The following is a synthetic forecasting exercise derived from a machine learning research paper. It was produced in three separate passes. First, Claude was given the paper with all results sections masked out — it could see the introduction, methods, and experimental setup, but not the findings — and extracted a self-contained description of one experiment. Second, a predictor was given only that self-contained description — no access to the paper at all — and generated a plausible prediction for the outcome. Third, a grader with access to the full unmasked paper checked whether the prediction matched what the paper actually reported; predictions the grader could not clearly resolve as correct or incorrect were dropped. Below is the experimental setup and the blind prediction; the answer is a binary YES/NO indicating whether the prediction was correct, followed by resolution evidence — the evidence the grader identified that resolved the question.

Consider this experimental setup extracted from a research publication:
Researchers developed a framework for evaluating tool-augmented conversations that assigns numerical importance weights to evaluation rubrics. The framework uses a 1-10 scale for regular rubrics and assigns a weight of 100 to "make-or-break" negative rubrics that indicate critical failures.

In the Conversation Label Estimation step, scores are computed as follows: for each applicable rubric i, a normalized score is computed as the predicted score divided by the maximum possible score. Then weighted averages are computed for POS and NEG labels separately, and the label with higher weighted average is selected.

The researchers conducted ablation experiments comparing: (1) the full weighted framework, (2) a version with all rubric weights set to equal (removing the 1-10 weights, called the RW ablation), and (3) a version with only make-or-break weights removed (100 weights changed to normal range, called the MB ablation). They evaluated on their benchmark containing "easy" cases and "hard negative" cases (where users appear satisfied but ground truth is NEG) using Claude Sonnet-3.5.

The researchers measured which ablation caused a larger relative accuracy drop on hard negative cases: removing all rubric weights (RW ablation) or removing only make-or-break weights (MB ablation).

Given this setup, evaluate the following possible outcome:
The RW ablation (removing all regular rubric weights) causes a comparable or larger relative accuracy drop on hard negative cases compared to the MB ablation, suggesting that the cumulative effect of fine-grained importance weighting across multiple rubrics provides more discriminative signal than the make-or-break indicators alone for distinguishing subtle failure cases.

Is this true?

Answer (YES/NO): YES